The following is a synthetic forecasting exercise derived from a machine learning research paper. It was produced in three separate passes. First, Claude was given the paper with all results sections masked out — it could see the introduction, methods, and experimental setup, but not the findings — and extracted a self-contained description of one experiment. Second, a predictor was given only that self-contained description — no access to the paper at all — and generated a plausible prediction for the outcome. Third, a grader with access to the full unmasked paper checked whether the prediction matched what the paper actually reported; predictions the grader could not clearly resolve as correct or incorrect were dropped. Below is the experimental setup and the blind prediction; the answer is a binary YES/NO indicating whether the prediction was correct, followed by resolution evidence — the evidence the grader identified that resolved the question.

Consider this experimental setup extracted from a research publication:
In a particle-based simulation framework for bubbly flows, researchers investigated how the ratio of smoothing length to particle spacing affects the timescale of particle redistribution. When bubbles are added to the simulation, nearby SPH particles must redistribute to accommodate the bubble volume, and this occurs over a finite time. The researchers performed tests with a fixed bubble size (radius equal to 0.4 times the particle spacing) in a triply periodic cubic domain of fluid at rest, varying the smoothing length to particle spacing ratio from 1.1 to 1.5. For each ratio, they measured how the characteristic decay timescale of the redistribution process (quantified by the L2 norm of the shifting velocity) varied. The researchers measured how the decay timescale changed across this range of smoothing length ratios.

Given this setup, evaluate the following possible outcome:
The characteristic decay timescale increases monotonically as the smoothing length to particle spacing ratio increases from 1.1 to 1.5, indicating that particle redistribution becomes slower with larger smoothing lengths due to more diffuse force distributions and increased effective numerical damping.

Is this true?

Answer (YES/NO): YES